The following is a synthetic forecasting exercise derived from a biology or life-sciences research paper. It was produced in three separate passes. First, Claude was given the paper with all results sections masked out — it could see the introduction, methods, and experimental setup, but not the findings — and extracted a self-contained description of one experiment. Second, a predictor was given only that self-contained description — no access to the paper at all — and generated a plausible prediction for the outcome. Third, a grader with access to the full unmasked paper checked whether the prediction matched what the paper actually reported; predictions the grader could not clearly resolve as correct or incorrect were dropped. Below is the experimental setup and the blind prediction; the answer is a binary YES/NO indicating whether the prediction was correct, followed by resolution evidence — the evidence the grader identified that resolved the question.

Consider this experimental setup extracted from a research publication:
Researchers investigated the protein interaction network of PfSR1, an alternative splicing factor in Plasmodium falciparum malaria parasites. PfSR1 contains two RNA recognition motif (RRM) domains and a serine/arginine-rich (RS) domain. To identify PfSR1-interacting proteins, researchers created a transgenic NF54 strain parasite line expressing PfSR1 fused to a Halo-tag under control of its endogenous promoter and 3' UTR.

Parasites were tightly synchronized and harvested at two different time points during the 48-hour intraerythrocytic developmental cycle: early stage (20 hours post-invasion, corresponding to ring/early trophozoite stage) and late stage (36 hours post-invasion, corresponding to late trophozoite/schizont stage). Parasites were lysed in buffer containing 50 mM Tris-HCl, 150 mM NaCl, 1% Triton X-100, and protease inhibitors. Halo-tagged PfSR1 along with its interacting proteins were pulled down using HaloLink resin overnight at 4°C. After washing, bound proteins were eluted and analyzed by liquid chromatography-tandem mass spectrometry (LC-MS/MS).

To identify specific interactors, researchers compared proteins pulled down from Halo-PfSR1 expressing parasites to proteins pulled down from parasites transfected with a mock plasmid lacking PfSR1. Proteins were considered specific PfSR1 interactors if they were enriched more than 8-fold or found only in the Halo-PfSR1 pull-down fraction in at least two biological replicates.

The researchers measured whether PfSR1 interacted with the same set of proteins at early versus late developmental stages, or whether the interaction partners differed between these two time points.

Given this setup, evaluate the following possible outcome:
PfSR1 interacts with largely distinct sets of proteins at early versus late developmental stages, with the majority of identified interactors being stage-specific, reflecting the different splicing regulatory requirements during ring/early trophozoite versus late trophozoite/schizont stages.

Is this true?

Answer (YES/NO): YES